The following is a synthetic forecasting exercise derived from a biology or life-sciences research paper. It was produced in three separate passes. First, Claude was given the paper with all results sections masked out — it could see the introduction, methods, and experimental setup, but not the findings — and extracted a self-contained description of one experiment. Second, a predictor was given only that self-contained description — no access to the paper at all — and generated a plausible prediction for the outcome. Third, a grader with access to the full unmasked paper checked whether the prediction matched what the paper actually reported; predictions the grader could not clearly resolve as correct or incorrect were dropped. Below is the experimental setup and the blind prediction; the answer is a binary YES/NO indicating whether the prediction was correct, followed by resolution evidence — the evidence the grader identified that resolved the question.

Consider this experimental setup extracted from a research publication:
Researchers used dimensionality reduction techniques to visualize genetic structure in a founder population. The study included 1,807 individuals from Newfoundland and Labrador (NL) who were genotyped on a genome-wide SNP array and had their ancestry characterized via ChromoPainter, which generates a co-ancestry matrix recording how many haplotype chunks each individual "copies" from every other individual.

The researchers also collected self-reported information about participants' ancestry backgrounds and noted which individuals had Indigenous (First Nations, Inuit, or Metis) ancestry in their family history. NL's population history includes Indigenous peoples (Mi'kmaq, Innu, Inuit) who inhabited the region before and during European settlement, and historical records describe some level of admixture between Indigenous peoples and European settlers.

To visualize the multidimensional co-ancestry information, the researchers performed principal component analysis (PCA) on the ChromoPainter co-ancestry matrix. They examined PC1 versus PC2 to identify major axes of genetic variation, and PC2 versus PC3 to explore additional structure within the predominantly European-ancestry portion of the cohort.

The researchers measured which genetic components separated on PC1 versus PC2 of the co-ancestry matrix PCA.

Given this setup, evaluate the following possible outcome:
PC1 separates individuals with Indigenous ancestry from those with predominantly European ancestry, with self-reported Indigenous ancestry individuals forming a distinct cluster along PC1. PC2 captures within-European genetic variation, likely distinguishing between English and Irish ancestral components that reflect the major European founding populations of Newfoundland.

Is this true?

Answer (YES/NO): YES